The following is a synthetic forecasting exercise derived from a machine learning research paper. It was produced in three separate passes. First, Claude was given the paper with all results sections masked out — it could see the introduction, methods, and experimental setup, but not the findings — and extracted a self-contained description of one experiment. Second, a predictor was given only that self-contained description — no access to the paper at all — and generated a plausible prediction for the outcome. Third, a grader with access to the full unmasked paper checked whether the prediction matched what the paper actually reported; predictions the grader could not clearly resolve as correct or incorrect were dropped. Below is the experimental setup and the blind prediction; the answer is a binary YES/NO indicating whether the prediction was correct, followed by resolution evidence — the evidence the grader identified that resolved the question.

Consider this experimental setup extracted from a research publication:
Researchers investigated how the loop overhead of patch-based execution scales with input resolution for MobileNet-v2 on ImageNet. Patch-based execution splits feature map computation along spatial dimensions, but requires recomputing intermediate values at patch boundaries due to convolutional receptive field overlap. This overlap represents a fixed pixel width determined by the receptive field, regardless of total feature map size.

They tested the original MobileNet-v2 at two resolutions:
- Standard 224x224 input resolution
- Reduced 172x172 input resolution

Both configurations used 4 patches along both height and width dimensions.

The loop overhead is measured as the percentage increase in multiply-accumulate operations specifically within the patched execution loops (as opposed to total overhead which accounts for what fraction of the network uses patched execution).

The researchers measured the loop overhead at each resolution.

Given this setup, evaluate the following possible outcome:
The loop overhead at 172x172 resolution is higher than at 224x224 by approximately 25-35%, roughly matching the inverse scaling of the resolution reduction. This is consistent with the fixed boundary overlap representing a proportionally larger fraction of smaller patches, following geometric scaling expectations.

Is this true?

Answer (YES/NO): NO